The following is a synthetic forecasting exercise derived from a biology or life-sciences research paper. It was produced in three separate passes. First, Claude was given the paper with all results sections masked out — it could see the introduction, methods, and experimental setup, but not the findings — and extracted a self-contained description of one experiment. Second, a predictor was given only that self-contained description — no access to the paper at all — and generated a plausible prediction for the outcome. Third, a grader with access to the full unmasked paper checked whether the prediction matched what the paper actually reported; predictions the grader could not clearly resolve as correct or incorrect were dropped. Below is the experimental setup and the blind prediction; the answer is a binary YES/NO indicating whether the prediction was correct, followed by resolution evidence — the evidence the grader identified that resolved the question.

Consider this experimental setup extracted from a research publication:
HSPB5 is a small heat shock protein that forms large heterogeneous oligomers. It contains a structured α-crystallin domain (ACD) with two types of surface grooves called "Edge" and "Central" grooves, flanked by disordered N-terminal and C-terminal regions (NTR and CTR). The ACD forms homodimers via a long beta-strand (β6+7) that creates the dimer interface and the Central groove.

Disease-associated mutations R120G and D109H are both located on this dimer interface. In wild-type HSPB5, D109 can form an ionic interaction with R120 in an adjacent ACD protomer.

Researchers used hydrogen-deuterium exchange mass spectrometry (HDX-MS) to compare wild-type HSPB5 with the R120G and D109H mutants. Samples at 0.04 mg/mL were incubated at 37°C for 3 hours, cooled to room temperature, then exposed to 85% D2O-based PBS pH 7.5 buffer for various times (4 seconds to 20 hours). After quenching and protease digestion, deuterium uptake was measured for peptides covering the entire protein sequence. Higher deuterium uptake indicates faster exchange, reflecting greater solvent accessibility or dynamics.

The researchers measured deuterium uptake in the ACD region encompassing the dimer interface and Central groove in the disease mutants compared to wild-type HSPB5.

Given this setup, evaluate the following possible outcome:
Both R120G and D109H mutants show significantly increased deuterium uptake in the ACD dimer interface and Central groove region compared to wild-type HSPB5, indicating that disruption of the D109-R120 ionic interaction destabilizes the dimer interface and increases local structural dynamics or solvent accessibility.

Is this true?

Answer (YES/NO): NO